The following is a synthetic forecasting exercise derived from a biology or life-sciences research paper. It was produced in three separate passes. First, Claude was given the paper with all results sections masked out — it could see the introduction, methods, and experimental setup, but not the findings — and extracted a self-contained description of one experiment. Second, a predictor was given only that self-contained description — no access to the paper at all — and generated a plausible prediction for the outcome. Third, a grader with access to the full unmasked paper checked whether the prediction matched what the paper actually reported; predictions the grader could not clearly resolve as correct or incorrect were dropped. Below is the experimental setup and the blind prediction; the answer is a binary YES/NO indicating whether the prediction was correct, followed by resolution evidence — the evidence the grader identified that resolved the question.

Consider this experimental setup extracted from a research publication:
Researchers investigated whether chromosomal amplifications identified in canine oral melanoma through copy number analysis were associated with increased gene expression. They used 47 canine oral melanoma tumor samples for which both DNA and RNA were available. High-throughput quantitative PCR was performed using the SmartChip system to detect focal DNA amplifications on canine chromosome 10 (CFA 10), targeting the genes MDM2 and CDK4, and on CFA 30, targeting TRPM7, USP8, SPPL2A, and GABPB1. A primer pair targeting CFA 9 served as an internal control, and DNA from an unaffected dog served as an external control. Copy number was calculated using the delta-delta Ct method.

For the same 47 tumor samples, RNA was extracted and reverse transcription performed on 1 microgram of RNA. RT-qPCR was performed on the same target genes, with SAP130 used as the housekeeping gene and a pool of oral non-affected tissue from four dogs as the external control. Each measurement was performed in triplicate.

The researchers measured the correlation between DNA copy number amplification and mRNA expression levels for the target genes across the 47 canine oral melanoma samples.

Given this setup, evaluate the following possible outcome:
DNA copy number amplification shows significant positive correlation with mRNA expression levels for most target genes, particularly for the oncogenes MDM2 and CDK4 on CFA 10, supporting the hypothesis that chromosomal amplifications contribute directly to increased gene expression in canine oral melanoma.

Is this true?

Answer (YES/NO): YES